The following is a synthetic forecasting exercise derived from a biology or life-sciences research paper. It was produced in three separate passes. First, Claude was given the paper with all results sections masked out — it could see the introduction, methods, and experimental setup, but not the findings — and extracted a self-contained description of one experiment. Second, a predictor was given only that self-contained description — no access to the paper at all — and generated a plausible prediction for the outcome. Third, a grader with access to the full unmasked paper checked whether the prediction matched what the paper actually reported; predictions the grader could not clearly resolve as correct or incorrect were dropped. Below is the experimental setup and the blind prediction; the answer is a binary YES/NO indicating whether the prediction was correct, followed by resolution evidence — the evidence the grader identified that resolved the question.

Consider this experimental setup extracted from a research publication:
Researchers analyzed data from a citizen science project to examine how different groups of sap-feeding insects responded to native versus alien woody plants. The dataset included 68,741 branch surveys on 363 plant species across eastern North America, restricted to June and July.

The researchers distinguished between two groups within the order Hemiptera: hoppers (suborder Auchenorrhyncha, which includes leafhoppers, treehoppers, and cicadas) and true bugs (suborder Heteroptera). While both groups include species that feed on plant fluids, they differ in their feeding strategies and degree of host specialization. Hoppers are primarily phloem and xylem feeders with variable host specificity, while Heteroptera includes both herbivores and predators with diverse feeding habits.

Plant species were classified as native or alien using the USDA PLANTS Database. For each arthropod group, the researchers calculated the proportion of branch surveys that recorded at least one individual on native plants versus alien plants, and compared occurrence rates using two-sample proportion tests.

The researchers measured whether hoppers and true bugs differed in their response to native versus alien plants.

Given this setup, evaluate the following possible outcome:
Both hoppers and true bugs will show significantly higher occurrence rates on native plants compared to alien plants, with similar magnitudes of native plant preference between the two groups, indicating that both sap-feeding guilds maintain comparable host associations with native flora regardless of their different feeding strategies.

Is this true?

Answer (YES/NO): NO